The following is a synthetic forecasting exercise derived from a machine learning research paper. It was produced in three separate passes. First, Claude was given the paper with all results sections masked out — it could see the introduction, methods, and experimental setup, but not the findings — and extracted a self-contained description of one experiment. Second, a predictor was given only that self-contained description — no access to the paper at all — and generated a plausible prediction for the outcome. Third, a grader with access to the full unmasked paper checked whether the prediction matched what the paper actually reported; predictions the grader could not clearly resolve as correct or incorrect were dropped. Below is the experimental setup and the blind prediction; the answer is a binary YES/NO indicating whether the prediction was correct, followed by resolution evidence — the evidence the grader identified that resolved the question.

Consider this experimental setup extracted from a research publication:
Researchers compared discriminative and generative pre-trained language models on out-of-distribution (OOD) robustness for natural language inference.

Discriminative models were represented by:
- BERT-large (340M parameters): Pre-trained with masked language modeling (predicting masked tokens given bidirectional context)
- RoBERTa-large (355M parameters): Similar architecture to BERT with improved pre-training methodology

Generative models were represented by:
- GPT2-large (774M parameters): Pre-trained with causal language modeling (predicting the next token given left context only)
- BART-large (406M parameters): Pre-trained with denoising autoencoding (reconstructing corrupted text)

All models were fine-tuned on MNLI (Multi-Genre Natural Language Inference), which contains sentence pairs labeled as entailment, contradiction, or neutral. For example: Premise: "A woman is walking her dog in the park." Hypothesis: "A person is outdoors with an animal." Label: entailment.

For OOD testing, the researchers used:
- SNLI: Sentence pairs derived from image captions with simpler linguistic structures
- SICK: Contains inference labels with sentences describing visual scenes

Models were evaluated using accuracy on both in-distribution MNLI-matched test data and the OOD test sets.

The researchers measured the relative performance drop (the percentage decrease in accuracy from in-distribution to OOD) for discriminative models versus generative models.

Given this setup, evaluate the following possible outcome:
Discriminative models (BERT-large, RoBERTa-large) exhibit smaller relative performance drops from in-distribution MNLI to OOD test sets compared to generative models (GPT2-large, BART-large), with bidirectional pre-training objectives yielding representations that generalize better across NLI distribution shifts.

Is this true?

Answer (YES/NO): NO